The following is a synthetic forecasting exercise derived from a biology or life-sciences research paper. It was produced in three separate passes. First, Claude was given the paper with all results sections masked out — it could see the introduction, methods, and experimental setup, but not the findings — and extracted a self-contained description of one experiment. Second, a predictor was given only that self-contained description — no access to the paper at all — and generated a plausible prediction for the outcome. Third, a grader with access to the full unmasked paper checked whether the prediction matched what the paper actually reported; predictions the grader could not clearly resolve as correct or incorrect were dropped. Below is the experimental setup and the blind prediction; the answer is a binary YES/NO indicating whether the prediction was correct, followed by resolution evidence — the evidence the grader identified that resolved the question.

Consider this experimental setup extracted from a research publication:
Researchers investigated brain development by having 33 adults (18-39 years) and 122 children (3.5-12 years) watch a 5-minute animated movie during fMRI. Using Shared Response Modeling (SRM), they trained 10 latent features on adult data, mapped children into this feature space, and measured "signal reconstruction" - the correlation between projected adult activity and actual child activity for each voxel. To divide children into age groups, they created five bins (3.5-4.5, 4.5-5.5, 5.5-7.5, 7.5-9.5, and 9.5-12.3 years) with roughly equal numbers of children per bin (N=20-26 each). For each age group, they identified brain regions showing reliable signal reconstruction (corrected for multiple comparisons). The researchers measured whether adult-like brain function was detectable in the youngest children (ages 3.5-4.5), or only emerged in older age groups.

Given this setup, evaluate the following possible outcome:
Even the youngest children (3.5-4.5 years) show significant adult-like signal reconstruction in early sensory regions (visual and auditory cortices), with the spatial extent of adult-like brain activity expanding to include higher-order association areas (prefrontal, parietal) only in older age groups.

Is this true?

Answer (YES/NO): NO